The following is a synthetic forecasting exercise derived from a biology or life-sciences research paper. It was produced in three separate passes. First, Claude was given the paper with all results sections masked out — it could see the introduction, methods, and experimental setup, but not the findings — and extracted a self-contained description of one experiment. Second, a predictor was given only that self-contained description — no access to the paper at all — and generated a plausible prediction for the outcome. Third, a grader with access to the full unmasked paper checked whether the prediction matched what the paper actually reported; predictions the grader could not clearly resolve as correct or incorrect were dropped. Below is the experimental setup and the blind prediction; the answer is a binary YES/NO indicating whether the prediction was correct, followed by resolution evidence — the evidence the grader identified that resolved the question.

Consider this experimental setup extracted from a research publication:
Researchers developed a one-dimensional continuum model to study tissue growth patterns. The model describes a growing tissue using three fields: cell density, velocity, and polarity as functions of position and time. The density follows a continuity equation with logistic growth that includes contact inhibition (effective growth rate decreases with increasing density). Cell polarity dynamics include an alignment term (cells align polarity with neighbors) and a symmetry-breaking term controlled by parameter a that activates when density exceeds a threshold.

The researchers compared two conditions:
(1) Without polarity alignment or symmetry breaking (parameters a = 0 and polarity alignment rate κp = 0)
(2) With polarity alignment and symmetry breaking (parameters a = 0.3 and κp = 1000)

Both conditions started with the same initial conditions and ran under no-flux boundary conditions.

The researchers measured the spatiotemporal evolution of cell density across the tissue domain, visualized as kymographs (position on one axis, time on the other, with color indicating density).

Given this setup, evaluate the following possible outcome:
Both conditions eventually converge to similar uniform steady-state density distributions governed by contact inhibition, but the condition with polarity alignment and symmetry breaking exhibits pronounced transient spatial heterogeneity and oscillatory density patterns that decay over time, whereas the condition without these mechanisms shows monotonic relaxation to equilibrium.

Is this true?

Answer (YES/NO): NO